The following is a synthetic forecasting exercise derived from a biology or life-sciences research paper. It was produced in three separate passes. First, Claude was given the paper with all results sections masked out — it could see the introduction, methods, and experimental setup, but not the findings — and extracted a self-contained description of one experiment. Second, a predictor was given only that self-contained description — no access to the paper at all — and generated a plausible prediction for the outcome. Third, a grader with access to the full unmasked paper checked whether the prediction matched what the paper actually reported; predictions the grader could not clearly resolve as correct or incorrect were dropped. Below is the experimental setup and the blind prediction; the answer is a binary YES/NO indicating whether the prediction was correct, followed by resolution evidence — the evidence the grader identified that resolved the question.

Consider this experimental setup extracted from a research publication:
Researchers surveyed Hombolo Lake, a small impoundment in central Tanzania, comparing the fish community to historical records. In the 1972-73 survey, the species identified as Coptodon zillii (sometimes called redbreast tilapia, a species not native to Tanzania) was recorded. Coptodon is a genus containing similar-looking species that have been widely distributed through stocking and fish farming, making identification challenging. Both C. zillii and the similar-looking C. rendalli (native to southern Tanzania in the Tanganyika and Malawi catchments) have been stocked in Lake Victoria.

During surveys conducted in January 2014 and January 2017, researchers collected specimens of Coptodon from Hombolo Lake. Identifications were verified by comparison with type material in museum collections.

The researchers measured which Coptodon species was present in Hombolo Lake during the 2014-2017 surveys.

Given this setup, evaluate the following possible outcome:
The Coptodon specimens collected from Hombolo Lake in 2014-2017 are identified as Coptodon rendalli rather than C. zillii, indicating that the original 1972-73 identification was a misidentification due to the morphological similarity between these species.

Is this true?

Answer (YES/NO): NO